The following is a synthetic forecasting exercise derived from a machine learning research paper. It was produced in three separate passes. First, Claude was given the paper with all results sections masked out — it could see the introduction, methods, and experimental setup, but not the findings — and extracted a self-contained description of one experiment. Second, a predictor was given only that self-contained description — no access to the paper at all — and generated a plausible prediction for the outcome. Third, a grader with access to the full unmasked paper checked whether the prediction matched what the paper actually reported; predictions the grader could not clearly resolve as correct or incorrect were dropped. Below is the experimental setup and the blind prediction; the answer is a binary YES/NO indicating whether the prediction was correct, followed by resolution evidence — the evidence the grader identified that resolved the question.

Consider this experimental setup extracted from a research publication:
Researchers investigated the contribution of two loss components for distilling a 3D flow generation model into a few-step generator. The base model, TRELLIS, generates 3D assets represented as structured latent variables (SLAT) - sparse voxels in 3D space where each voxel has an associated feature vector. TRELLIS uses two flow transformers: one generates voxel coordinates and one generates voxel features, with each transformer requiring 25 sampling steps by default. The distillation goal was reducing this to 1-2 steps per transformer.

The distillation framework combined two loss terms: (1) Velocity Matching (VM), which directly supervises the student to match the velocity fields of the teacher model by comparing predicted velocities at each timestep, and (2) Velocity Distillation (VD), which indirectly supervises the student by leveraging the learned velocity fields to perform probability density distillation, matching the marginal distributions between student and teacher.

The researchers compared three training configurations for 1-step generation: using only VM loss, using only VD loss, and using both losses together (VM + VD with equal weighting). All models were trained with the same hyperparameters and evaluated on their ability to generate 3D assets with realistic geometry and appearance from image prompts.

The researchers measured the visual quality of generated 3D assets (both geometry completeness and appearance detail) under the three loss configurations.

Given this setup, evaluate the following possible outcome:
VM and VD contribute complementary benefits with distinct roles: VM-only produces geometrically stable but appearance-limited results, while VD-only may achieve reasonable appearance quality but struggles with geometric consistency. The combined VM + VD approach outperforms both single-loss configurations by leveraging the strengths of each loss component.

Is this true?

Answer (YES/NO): NO